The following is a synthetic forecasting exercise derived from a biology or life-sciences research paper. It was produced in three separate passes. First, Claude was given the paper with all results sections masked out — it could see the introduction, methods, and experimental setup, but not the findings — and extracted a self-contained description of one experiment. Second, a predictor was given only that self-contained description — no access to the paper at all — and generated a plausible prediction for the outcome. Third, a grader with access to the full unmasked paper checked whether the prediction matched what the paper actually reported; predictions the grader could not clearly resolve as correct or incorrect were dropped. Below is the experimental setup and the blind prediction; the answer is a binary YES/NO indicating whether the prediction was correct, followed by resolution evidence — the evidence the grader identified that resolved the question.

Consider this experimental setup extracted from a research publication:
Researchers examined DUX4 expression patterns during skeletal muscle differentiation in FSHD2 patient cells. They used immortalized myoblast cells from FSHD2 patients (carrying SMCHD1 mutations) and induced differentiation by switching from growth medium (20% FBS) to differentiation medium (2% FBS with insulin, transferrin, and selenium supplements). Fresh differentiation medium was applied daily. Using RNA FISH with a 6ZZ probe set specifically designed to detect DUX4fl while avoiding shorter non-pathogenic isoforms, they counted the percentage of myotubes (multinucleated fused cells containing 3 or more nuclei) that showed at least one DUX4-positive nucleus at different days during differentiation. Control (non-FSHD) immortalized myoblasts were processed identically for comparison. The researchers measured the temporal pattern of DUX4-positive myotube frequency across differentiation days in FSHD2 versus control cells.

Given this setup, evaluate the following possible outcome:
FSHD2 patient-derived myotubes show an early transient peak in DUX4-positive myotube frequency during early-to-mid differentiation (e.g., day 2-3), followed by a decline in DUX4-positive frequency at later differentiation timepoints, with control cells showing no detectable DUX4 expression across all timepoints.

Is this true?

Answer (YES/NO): NO